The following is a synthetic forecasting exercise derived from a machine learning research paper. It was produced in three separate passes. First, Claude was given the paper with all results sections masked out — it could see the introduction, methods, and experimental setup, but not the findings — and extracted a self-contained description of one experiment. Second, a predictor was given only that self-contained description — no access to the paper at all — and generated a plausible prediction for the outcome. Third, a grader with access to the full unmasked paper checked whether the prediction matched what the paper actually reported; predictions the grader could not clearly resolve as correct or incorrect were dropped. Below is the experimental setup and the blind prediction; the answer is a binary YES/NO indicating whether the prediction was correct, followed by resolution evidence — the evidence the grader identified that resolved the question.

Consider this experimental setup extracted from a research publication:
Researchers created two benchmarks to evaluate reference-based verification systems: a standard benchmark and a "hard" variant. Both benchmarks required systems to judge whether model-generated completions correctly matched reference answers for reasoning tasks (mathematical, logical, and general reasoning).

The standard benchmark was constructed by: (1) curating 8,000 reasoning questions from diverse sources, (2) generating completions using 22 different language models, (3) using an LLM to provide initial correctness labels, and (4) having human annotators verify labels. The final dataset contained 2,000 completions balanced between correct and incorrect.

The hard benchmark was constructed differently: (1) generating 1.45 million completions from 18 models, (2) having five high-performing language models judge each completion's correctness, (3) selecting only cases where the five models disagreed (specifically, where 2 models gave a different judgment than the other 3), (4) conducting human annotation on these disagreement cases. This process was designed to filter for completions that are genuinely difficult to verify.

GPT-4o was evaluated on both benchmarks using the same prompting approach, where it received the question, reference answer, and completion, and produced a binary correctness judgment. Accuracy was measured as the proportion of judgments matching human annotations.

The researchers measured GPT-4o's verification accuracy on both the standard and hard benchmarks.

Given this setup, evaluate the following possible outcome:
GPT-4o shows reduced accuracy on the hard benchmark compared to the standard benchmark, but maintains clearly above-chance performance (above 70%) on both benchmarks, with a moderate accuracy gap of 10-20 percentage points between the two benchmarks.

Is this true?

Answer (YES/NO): NO